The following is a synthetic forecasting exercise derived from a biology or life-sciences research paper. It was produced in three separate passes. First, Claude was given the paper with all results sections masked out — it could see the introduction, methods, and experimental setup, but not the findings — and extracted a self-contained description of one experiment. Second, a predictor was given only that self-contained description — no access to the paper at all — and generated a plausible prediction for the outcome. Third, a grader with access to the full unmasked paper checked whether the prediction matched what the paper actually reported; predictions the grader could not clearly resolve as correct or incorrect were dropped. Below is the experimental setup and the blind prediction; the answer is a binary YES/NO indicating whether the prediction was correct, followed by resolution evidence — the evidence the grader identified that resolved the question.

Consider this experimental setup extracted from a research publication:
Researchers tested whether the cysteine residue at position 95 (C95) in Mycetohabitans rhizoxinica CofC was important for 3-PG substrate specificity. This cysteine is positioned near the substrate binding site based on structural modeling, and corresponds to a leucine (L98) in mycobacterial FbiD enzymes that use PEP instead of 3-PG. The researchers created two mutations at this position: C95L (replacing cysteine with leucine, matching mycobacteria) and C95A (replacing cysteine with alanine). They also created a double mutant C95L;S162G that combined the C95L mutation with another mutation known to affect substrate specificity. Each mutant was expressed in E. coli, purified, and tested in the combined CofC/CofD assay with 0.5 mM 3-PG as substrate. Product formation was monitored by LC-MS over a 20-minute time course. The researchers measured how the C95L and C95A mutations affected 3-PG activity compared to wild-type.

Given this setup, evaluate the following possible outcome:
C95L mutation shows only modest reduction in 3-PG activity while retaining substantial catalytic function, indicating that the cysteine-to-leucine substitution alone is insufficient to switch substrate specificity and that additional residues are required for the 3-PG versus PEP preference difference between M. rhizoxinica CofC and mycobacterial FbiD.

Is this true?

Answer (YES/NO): NO